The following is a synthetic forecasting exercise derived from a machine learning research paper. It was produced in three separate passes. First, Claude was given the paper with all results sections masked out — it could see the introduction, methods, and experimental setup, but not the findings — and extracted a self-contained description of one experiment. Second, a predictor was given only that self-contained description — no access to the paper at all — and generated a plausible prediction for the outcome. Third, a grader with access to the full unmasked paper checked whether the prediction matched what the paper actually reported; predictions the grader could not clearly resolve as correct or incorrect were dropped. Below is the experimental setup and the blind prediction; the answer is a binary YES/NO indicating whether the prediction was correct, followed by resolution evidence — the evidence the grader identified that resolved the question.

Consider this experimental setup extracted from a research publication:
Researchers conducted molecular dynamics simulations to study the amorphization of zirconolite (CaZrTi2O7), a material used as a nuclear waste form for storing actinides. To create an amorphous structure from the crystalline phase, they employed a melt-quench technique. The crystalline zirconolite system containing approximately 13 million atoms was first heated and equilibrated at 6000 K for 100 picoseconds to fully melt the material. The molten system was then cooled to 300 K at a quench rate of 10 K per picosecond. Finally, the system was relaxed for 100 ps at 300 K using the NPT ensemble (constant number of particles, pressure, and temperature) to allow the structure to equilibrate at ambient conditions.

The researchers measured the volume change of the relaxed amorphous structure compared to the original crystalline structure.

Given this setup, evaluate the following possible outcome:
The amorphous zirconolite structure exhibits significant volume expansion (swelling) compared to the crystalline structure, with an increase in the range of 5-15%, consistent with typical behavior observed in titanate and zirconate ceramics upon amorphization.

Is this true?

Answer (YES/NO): NO